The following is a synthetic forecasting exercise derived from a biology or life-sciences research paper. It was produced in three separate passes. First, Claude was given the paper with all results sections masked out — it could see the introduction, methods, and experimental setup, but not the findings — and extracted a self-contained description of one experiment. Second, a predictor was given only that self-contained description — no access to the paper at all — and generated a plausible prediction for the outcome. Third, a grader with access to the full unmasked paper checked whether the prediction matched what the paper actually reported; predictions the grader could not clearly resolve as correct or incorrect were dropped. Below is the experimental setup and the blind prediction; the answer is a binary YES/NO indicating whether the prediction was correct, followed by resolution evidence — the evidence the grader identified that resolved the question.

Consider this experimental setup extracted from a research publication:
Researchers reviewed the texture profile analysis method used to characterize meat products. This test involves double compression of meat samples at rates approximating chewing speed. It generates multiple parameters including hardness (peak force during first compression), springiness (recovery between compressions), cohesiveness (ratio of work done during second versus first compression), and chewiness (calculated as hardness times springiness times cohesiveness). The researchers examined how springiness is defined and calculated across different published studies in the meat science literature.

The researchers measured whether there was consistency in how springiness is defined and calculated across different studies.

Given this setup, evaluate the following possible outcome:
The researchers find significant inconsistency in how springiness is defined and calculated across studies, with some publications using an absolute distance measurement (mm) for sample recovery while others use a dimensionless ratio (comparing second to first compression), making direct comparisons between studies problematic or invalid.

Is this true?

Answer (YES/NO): YES